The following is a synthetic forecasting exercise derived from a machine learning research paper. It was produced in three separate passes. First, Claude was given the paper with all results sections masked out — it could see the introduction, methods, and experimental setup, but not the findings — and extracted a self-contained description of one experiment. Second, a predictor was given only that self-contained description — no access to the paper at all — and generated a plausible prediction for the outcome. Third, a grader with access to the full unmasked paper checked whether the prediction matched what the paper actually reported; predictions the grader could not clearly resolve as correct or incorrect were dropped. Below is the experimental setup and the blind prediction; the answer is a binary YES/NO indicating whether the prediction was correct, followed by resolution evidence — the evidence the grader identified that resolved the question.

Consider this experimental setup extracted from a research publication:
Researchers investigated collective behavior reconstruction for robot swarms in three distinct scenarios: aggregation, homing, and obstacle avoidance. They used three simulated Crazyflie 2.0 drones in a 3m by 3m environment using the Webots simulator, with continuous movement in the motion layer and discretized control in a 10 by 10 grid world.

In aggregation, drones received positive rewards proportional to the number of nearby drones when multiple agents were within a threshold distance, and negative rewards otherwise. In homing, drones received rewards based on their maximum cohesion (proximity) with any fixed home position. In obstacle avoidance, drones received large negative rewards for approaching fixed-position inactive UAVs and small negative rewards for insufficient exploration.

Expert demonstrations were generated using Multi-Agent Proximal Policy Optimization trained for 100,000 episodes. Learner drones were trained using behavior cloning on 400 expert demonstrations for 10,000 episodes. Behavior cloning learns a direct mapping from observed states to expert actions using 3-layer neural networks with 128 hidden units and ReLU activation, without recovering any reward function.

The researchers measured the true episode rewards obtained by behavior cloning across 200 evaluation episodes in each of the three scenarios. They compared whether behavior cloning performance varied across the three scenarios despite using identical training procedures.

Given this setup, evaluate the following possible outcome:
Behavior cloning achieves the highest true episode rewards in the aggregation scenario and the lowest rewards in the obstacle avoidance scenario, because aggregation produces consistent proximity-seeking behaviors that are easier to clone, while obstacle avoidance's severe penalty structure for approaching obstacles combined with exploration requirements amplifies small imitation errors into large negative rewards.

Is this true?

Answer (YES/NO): NO